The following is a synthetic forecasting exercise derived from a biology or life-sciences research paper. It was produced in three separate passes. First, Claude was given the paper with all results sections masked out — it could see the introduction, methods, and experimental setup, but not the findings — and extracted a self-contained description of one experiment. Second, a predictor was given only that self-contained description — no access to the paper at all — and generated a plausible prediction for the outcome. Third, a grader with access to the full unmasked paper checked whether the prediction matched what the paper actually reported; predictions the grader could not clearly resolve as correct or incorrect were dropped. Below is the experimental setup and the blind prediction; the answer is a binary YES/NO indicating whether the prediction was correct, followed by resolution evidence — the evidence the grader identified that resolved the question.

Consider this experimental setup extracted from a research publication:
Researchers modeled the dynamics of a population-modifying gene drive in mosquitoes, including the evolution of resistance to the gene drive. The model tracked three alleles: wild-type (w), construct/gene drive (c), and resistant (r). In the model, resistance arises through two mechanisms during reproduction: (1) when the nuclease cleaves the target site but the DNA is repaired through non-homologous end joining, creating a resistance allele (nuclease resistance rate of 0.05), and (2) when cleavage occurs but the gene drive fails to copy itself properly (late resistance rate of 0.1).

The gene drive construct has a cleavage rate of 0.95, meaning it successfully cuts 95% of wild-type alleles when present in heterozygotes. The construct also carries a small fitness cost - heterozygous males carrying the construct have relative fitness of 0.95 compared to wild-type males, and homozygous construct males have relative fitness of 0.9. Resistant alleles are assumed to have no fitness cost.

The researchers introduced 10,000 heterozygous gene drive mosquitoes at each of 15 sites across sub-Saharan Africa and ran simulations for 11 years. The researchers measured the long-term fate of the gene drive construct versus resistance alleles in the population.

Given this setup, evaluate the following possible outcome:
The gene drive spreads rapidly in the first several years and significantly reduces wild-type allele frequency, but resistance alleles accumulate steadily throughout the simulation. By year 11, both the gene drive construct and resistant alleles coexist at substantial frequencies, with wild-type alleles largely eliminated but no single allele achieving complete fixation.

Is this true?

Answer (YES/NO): YES